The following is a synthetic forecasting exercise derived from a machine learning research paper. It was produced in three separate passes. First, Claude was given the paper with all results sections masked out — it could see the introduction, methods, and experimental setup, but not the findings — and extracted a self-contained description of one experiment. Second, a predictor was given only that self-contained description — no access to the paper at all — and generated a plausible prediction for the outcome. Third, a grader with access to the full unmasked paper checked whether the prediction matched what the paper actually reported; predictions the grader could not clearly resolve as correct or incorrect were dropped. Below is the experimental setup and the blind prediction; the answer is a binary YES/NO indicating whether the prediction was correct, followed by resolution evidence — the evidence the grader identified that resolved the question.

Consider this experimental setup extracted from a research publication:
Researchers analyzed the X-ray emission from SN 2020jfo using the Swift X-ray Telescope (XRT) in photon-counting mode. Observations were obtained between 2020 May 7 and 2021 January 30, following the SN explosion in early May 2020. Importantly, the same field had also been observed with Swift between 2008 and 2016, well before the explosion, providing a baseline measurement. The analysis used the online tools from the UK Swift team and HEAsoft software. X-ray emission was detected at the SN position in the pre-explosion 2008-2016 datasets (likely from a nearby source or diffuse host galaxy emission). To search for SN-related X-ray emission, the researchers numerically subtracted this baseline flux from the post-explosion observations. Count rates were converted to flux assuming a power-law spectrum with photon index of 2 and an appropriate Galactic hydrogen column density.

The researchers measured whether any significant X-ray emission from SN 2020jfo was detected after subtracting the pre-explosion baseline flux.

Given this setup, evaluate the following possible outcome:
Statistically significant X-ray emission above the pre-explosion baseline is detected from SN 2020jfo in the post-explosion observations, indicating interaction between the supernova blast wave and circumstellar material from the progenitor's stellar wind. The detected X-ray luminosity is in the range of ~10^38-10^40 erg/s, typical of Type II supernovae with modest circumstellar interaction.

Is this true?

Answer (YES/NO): NO